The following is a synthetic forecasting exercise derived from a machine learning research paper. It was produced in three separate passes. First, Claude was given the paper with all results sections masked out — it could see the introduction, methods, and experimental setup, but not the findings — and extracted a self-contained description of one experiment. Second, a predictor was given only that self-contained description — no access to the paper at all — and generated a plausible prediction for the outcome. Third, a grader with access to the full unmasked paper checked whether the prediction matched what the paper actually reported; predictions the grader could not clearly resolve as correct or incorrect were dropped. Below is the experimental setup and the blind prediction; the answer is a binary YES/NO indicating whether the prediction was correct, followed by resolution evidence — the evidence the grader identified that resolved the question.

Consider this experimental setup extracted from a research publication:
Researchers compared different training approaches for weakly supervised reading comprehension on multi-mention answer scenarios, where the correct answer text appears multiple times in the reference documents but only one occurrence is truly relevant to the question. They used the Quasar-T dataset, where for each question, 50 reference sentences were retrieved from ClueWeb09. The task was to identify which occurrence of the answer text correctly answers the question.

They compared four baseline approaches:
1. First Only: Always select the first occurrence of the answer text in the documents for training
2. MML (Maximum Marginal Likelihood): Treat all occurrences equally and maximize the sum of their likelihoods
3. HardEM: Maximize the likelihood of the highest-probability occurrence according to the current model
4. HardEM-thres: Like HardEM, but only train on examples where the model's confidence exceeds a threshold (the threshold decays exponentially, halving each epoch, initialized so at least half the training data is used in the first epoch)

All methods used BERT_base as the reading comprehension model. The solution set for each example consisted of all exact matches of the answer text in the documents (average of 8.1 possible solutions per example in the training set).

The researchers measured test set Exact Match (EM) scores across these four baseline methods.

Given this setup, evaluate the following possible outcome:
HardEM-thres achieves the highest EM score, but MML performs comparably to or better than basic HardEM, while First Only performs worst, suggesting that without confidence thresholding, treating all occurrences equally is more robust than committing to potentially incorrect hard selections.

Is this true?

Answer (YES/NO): NO